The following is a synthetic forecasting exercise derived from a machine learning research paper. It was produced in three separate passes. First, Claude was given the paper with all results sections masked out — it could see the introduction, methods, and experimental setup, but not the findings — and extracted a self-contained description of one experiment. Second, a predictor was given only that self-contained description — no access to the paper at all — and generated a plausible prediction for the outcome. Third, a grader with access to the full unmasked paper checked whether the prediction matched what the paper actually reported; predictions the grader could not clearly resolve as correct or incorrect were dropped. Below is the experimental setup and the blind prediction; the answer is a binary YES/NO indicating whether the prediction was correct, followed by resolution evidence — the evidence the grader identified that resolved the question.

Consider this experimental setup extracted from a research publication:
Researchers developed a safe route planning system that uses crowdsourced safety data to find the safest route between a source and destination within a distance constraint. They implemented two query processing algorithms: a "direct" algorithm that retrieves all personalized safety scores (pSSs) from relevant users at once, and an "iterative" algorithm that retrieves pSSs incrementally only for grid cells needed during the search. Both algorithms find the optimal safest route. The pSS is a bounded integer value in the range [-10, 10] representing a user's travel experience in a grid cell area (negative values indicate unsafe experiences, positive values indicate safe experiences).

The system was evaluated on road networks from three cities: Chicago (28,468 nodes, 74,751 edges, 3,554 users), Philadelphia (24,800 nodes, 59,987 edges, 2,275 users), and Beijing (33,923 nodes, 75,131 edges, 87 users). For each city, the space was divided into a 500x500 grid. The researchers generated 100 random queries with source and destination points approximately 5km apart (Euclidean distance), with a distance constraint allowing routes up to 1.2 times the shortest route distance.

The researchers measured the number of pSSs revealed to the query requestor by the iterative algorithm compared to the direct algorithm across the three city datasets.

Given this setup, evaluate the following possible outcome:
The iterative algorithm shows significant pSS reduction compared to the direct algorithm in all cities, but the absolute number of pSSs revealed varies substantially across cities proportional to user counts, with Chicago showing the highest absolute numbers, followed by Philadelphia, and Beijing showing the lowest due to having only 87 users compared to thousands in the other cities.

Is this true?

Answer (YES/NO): NO